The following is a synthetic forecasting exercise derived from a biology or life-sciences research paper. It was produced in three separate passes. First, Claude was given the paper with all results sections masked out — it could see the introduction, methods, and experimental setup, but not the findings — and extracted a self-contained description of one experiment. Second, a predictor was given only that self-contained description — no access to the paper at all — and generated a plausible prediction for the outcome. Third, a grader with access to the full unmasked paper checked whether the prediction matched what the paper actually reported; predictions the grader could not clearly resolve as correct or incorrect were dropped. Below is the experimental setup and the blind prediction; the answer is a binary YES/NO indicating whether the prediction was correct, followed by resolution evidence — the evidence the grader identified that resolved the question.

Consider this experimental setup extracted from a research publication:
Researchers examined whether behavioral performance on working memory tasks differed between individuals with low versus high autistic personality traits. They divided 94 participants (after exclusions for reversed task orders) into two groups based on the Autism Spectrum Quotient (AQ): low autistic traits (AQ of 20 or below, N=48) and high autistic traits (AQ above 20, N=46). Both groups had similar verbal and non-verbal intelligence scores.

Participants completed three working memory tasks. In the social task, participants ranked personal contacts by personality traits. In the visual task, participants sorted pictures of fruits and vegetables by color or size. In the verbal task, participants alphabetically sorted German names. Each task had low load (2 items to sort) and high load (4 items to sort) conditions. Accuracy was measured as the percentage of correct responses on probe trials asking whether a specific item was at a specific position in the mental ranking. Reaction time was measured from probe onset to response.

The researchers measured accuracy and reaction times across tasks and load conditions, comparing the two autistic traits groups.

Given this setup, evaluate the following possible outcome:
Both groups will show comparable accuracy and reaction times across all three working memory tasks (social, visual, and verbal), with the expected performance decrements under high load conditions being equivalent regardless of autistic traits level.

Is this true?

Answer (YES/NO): NO